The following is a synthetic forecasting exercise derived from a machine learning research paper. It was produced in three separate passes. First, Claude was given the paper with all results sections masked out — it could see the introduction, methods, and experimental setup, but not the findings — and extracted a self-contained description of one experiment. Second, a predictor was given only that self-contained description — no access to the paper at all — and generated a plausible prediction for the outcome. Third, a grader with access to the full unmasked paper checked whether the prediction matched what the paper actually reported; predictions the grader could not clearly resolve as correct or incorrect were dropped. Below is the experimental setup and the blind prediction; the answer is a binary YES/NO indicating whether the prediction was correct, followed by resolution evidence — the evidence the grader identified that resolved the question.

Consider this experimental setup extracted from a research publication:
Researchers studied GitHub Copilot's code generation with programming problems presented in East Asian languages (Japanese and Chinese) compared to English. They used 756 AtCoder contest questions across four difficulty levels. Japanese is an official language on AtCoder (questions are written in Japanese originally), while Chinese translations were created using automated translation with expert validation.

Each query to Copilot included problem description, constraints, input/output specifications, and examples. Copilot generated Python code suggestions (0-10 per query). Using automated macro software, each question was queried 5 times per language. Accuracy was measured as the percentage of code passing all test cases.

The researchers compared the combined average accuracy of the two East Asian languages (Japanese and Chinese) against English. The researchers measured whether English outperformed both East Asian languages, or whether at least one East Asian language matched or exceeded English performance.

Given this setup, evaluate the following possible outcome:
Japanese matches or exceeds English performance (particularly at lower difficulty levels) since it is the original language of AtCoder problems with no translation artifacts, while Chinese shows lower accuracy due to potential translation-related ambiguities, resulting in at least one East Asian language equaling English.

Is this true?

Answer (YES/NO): YES